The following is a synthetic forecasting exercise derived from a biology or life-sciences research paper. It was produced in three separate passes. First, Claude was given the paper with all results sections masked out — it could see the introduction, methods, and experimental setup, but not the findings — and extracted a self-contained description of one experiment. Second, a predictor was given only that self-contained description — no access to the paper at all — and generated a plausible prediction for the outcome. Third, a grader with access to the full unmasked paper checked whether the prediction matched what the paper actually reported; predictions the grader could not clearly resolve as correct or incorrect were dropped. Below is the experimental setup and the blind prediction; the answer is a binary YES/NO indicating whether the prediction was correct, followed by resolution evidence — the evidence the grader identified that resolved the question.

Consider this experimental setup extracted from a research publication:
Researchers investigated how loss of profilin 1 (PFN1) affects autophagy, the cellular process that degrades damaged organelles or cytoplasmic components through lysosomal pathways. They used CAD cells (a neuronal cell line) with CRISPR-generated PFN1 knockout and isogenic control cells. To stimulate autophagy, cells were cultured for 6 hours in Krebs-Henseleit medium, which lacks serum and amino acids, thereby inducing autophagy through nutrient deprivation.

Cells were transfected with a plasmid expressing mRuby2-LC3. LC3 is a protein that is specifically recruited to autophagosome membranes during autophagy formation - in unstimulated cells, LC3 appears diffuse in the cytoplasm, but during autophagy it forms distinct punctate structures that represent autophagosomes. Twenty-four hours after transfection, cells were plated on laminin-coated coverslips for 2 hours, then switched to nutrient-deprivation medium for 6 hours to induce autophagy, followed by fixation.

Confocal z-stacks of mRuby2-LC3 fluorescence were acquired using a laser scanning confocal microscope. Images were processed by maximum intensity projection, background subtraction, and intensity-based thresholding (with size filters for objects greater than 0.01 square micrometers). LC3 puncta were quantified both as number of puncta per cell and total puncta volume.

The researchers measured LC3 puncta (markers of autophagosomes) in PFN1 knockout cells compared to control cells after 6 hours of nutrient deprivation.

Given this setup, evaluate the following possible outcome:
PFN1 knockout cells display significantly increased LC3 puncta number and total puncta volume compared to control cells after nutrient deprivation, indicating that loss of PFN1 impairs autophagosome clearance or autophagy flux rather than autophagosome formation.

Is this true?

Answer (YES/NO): NO